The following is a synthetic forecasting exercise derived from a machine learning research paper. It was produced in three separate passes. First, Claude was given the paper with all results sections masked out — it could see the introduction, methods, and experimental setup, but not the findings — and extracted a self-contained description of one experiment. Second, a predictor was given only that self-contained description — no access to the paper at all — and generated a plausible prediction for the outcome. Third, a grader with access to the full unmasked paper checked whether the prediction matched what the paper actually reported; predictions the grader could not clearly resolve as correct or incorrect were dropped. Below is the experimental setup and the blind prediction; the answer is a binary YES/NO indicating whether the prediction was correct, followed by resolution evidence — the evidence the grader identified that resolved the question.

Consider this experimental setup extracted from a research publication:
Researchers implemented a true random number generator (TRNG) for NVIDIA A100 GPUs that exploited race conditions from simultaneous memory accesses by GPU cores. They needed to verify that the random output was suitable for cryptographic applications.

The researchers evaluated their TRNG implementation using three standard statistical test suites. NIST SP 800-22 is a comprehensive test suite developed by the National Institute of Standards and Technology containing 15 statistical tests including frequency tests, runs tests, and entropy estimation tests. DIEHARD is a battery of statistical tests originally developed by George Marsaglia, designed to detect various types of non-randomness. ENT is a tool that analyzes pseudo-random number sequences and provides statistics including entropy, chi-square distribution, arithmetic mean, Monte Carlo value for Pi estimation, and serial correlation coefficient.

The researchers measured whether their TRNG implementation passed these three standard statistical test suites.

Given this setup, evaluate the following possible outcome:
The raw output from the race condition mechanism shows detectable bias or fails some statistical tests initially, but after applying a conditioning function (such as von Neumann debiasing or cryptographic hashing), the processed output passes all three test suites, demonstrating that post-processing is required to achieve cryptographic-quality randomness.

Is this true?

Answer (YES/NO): NO